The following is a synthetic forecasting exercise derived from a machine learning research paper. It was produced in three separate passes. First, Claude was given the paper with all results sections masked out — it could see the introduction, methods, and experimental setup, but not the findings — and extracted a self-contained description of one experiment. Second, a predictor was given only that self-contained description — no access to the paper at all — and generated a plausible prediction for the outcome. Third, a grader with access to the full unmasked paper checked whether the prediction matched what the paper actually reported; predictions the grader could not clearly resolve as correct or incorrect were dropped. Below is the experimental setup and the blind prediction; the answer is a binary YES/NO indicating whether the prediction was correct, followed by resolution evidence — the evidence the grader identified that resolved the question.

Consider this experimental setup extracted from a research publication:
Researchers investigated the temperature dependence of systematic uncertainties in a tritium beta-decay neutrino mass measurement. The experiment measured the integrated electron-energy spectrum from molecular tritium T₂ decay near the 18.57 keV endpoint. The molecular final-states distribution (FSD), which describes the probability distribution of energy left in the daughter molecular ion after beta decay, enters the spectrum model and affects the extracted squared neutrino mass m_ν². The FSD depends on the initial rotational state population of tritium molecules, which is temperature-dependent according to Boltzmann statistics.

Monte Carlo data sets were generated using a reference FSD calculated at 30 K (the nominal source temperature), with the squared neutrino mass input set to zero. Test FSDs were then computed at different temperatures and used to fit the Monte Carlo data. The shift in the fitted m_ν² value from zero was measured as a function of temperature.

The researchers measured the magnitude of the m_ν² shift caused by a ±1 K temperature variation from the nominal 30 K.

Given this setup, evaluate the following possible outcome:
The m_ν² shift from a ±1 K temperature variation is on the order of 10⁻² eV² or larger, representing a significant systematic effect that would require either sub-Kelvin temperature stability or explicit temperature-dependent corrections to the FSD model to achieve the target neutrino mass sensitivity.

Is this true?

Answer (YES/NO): NO